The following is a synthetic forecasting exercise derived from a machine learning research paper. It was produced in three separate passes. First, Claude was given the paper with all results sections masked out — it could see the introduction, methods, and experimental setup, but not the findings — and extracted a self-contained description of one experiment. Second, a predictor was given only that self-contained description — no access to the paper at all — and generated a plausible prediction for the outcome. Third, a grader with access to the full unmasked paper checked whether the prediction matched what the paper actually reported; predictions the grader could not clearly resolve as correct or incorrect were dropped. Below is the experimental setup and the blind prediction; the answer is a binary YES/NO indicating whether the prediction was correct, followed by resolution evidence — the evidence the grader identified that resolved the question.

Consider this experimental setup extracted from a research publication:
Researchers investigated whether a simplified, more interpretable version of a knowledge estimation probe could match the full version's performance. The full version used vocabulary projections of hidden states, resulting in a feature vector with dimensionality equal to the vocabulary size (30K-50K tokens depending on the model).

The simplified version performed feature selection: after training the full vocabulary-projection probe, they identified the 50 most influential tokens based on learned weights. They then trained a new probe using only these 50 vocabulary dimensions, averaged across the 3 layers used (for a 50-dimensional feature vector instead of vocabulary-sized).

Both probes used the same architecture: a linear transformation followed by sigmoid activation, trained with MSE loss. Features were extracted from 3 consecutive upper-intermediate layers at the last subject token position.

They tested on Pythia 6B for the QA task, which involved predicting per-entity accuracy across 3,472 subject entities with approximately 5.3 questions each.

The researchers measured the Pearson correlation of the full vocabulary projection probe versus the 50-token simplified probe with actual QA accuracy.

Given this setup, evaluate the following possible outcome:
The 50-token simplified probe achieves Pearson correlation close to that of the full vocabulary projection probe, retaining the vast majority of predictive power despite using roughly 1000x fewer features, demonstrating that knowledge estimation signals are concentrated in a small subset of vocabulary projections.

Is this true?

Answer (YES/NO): YES